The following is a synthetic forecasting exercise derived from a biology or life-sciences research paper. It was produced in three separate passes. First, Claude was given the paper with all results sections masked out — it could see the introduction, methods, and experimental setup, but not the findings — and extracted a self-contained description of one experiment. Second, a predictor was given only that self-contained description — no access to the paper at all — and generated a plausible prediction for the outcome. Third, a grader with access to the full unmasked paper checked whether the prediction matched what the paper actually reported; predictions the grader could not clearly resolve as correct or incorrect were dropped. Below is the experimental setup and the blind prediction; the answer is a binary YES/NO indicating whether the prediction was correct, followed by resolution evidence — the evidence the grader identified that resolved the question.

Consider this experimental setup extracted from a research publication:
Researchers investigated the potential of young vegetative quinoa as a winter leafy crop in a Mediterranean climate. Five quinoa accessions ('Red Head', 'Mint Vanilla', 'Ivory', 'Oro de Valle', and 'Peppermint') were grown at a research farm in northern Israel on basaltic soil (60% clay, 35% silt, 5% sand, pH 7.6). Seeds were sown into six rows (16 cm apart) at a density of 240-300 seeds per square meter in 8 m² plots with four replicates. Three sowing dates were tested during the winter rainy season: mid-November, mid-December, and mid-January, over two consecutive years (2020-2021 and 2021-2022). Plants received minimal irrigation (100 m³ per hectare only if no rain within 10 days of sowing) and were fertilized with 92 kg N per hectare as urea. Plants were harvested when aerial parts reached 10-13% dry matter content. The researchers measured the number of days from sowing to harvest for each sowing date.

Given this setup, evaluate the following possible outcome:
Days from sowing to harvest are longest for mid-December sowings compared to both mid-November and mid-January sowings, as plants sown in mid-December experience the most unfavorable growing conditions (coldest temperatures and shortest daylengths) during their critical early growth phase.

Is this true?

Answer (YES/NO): YES